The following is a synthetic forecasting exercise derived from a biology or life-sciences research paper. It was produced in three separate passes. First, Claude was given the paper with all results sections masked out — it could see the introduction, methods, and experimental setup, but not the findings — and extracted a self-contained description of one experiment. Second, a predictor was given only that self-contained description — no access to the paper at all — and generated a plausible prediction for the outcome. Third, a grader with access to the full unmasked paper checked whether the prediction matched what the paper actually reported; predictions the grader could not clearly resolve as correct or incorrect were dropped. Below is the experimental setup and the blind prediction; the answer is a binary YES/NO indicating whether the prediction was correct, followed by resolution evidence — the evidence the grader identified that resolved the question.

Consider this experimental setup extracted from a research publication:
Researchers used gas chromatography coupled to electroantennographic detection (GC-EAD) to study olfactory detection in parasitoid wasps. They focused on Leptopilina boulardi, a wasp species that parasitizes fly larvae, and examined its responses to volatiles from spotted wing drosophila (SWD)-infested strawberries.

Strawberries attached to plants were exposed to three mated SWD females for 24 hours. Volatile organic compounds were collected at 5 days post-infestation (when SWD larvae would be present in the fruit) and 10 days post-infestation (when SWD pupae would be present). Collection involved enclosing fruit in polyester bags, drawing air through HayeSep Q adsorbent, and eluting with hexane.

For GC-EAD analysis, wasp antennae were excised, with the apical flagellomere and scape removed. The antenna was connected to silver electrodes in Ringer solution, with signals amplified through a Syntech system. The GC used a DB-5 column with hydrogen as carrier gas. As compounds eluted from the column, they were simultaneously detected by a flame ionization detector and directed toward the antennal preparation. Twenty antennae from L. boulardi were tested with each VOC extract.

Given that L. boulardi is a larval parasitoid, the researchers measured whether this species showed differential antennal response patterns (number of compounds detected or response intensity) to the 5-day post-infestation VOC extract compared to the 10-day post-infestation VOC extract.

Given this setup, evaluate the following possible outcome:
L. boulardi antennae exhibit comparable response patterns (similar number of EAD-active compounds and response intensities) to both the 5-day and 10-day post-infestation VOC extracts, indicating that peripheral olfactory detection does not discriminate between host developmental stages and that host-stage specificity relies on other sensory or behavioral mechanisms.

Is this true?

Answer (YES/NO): NO